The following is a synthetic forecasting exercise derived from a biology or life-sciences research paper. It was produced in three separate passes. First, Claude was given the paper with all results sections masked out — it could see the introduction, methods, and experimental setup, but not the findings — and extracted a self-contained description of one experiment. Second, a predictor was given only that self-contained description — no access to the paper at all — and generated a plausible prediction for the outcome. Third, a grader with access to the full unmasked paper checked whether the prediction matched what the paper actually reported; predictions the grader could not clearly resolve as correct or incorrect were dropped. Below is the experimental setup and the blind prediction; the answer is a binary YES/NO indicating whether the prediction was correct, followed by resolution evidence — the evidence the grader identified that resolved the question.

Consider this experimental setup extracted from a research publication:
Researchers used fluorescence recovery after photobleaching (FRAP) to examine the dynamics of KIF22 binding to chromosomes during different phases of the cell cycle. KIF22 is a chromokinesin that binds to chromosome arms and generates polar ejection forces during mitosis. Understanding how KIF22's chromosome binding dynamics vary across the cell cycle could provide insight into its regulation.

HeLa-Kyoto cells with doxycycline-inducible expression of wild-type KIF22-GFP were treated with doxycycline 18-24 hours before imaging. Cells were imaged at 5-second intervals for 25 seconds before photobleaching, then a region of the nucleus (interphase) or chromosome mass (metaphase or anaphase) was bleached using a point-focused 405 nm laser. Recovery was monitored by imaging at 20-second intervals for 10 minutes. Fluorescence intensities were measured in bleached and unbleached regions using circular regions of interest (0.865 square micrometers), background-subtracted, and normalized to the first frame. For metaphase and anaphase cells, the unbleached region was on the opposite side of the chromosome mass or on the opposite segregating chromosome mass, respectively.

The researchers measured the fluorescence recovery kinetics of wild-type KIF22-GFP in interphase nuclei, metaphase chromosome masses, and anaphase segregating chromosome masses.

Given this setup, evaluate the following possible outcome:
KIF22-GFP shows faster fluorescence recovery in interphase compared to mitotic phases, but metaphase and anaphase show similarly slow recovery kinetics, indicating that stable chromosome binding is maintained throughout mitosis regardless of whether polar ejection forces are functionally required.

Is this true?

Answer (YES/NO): YES